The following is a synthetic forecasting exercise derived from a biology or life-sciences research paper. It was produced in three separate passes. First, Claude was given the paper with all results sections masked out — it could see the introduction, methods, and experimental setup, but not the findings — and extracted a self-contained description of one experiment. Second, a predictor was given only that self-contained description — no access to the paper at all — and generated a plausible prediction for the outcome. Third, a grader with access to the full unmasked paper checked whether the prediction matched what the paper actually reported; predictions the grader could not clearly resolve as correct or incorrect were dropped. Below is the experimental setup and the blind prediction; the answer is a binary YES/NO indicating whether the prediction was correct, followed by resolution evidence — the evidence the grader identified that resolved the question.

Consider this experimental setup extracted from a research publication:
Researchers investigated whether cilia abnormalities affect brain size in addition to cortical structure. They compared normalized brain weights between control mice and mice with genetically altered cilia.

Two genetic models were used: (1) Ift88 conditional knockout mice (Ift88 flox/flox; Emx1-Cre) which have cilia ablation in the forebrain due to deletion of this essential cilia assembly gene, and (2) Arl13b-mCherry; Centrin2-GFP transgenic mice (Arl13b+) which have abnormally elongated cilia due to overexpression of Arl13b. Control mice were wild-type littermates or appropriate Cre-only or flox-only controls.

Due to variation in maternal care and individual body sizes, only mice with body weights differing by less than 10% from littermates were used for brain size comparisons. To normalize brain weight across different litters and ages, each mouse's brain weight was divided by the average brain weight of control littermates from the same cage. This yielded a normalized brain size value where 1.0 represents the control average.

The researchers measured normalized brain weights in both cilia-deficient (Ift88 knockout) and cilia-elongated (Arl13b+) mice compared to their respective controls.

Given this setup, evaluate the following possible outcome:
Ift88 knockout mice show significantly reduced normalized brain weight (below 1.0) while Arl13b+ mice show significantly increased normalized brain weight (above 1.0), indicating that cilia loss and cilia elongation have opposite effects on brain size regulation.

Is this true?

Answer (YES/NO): NO